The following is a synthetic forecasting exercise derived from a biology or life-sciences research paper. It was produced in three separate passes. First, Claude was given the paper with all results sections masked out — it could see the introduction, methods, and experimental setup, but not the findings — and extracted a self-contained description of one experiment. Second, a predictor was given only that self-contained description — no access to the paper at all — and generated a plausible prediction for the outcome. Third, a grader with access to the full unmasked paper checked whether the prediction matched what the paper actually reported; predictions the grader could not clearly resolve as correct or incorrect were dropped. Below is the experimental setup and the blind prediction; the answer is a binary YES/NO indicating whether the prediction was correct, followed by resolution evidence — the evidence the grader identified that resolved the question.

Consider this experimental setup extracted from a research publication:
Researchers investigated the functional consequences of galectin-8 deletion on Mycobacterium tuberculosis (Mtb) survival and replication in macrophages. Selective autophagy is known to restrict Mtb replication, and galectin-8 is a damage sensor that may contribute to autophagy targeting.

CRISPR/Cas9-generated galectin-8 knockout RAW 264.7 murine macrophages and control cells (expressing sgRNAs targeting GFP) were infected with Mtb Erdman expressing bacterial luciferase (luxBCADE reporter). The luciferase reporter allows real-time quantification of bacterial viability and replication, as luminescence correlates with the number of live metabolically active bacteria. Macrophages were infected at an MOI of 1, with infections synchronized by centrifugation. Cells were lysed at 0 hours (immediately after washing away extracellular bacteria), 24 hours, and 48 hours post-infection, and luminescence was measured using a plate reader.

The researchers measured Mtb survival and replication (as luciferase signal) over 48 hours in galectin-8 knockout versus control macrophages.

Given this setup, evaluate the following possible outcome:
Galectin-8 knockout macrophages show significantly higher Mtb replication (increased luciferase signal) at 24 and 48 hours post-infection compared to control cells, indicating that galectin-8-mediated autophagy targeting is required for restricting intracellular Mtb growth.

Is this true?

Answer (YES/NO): YES